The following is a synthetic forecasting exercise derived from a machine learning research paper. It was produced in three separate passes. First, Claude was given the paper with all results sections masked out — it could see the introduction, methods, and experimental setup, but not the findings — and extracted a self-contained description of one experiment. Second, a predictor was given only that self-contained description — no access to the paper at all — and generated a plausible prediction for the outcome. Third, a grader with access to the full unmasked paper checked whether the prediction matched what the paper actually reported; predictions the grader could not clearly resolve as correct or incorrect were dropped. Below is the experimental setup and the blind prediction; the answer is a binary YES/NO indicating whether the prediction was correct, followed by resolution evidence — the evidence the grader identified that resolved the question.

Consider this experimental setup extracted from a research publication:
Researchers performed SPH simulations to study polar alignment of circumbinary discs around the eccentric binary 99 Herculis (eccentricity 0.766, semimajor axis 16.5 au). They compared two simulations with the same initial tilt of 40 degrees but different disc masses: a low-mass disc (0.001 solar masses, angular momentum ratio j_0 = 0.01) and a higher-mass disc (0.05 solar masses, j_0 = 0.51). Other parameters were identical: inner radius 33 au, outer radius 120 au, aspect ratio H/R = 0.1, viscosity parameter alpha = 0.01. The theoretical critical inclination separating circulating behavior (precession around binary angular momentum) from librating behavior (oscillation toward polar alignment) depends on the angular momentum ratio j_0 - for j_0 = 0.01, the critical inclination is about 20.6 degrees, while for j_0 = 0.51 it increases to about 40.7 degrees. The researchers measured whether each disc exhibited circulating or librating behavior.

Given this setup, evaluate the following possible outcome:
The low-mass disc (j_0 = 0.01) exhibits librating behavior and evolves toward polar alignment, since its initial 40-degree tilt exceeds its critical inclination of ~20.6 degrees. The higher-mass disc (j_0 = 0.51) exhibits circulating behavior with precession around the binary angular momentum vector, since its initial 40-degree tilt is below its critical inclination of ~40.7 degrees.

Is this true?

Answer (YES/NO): YES